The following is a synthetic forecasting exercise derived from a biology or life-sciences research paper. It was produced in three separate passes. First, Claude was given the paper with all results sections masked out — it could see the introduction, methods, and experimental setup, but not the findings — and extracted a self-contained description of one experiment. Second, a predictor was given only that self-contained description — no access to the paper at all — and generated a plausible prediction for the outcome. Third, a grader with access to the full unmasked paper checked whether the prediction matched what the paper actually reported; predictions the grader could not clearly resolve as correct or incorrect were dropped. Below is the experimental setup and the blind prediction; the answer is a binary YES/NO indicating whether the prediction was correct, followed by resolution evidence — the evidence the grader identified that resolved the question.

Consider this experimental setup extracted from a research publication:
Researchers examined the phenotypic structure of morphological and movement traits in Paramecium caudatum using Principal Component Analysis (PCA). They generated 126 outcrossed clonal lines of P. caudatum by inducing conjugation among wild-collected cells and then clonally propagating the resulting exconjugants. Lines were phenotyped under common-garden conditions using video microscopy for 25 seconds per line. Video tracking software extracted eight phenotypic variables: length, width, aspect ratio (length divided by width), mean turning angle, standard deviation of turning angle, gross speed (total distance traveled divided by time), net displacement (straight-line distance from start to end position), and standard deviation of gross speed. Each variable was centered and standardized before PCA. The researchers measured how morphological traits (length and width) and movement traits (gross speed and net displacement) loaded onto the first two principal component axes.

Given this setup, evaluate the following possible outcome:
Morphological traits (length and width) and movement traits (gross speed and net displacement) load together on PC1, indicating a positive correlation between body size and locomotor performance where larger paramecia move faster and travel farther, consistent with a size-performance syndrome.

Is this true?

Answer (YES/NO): NO